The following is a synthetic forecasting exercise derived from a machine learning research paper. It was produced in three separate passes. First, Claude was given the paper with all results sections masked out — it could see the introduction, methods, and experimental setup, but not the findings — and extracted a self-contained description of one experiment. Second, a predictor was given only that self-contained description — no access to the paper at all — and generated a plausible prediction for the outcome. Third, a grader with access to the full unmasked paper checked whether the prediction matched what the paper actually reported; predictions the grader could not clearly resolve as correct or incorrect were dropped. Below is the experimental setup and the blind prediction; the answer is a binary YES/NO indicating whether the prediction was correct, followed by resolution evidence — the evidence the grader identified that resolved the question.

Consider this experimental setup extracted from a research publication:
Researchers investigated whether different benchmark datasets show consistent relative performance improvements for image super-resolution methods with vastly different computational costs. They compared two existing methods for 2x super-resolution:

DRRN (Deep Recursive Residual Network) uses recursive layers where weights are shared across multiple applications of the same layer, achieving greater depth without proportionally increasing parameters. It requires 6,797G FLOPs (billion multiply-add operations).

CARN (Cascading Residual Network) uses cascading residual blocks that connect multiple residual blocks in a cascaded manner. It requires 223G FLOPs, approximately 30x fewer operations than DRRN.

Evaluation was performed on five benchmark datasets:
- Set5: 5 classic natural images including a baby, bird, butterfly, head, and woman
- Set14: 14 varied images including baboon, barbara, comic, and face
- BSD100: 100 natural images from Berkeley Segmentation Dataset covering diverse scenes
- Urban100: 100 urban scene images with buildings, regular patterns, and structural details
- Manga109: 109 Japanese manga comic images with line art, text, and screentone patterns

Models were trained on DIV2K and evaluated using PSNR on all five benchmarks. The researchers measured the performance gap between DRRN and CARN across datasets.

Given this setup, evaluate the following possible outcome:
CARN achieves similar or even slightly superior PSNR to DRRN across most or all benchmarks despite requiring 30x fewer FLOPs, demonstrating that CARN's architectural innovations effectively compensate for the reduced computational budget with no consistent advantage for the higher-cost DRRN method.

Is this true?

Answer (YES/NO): YES